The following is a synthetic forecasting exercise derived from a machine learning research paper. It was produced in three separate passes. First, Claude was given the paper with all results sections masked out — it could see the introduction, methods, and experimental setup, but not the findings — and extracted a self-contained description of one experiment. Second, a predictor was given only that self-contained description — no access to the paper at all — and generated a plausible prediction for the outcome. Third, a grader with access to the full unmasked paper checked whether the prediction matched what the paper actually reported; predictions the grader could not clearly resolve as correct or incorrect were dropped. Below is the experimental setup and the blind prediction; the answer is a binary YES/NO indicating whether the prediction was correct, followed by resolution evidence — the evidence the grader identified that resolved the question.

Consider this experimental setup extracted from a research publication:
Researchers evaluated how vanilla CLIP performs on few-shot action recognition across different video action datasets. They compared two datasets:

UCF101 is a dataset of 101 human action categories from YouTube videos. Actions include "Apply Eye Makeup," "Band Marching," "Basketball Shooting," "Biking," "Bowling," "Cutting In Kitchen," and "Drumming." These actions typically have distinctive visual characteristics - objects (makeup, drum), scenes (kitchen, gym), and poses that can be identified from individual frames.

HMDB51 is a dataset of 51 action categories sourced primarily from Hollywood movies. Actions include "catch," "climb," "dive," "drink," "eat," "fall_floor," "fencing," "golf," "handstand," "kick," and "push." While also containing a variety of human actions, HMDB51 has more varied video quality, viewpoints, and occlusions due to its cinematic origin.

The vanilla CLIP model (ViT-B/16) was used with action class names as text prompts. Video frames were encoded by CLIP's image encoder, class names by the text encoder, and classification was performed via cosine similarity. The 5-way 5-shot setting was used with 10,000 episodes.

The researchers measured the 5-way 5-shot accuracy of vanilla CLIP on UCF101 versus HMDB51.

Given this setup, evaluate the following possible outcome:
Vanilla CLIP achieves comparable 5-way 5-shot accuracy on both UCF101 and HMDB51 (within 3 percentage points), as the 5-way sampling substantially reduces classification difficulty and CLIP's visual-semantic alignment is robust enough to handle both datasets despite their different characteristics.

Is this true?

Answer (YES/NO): NO